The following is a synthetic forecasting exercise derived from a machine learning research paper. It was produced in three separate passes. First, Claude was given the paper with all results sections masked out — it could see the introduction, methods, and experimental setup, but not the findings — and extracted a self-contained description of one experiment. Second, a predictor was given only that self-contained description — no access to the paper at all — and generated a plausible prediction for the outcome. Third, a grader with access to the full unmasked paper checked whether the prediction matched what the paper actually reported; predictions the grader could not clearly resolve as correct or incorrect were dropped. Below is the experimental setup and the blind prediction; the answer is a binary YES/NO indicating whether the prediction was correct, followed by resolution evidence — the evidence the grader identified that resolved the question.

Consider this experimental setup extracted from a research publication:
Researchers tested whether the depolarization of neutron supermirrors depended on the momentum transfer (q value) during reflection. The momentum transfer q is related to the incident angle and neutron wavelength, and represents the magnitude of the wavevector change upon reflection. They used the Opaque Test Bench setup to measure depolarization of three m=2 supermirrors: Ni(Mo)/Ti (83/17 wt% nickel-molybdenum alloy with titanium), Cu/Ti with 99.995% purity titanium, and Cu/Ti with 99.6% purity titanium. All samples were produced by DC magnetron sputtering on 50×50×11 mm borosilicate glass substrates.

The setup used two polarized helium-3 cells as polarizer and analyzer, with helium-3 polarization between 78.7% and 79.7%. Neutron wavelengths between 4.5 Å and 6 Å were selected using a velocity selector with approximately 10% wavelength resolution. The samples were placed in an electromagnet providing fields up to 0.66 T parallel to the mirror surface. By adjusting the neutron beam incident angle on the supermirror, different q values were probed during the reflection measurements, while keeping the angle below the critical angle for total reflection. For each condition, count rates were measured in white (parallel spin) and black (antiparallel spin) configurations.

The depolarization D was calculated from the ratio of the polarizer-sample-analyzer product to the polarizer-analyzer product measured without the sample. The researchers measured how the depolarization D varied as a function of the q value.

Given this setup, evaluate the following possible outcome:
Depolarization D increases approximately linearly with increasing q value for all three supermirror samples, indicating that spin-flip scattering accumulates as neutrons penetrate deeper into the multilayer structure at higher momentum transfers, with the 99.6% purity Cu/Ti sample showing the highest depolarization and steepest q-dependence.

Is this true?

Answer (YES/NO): NO